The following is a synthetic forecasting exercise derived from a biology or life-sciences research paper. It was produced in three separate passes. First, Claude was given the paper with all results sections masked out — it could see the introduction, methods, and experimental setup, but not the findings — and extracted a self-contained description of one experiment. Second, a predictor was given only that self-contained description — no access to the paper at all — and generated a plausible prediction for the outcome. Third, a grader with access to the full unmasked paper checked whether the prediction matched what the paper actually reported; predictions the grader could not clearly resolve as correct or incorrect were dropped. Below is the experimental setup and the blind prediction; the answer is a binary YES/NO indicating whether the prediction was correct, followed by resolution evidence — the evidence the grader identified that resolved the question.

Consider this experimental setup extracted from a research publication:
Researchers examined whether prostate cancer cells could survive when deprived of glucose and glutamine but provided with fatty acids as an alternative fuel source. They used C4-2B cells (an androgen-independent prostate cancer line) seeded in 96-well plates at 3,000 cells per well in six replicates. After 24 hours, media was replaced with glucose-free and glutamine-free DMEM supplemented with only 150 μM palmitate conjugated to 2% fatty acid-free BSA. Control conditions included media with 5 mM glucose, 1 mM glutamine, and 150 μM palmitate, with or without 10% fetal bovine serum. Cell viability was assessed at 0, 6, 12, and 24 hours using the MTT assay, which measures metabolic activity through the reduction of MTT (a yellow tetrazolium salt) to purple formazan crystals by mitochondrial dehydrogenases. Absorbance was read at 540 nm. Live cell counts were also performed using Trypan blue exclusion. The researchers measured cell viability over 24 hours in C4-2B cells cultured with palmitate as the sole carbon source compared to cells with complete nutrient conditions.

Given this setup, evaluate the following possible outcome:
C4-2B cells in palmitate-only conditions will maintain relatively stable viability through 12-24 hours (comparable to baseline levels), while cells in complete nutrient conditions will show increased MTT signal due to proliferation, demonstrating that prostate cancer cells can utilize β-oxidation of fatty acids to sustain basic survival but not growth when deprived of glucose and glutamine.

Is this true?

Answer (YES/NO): NO